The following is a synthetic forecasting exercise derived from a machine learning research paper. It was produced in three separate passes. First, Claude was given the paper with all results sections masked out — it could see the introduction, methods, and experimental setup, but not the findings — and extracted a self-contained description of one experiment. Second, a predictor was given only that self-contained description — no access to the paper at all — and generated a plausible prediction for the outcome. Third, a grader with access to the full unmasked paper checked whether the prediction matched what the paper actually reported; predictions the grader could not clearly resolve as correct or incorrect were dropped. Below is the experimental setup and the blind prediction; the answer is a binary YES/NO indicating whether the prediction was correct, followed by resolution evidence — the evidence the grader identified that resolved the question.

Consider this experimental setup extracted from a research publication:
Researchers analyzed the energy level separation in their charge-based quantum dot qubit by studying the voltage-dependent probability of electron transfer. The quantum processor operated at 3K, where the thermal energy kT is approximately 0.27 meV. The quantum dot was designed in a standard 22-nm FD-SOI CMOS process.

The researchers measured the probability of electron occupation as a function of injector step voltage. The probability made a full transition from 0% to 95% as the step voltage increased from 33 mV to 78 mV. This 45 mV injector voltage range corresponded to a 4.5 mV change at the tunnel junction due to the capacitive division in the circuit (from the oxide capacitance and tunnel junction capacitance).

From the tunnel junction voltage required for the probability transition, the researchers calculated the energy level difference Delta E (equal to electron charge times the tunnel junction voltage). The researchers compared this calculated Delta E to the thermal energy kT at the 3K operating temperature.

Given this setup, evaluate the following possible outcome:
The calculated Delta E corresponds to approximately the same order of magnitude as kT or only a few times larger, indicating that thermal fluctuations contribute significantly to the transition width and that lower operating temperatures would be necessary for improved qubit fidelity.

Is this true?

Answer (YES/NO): NO